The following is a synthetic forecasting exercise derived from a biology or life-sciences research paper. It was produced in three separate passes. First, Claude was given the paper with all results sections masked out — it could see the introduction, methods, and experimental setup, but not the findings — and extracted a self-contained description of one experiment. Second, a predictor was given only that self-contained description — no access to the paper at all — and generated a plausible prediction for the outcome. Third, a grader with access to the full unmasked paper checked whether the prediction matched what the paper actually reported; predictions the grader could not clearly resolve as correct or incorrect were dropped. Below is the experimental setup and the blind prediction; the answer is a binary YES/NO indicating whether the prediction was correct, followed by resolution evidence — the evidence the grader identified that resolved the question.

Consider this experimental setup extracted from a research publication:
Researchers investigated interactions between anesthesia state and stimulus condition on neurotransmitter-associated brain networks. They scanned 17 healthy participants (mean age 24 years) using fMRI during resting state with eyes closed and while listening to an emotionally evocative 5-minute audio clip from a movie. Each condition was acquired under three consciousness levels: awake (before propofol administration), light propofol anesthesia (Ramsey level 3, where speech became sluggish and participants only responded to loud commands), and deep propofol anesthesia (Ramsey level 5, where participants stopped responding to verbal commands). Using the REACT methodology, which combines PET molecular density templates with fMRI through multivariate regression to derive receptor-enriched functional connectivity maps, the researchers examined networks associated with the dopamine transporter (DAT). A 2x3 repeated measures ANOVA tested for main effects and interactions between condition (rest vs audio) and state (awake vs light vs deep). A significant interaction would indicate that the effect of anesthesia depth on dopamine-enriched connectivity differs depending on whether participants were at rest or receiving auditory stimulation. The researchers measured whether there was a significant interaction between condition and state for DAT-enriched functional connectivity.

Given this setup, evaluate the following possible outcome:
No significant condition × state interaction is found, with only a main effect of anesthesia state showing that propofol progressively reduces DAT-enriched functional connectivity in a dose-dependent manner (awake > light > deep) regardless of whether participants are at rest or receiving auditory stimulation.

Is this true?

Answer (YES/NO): NO